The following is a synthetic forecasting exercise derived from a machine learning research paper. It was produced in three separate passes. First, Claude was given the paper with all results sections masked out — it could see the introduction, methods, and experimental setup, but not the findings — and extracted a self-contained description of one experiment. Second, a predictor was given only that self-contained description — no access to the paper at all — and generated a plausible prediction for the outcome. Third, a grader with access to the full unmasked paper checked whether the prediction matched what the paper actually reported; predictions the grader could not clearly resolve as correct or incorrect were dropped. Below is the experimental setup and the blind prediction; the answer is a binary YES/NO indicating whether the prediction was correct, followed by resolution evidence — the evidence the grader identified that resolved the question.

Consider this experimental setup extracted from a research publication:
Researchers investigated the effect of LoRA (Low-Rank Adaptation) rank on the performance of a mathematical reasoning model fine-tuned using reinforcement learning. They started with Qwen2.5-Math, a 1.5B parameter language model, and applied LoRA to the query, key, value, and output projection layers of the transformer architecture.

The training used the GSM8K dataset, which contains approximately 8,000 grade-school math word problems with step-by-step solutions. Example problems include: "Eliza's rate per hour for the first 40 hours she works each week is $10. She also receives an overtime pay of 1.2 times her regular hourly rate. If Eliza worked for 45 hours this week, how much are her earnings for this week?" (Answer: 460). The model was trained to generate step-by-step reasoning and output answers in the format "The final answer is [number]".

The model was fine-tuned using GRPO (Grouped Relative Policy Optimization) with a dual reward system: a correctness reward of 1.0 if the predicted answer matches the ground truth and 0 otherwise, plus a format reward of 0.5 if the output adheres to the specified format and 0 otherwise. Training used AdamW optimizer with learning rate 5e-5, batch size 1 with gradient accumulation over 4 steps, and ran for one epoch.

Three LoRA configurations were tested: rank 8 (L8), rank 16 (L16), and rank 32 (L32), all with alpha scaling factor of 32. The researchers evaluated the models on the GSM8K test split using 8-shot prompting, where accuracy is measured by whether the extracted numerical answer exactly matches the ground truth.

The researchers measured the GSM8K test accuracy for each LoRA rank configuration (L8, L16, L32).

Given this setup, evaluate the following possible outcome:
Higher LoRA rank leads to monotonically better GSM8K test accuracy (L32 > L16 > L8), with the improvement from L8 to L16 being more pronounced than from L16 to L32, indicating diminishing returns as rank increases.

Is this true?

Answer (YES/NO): YES